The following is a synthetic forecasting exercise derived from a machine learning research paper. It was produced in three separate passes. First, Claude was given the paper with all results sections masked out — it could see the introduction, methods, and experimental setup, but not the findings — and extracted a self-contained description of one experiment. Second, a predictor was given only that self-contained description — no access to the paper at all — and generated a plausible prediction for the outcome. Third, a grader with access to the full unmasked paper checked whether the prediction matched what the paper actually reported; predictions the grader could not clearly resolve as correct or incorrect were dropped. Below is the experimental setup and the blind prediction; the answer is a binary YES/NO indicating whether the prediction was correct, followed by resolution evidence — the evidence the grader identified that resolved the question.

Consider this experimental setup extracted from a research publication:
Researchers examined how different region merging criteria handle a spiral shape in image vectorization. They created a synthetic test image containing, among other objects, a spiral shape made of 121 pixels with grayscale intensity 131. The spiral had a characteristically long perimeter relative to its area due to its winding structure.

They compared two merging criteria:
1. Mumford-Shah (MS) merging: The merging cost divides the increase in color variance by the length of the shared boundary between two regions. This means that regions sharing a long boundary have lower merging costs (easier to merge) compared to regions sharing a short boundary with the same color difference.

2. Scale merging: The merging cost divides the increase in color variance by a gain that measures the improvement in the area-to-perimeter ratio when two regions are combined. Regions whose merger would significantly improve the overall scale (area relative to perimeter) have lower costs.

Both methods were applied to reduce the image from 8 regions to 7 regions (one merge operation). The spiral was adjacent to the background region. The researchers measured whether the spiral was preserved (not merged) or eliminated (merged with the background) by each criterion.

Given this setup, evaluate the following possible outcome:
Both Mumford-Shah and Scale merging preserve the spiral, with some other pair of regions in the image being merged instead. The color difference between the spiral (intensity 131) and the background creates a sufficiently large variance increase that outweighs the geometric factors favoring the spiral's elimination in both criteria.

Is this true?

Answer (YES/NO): NO